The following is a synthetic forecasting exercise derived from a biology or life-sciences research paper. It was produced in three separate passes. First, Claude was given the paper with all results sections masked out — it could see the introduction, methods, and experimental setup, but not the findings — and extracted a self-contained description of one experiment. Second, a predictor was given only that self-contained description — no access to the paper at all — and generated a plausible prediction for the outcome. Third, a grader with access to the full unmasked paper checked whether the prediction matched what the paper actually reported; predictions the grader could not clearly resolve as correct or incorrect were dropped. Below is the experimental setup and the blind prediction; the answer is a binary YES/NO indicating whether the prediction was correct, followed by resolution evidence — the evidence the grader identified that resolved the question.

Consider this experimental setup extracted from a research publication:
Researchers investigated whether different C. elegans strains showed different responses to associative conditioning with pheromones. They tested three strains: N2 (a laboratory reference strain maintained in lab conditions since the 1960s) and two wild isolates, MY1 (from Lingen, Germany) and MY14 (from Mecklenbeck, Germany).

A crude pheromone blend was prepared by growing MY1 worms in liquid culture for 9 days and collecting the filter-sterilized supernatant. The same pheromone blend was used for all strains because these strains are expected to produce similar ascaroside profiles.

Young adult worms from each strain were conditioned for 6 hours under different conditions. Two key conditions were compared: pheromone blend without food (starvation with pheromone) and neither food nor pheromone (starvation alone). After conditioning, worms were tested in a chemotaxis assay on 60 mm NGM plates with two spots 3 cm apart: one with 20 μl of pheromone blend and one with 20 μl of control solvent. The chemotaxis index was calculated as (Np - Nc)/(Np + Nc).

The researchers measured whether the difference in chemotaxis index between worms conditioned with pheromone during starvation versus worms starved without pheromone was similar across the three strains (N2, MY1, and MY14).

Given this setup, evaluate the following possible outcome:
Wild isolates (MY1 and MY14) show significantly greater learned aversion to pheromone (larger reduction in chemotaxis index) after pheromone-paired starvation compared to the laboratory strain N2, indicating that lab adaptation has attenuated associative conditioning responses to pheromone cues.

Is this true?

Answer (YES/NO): NO